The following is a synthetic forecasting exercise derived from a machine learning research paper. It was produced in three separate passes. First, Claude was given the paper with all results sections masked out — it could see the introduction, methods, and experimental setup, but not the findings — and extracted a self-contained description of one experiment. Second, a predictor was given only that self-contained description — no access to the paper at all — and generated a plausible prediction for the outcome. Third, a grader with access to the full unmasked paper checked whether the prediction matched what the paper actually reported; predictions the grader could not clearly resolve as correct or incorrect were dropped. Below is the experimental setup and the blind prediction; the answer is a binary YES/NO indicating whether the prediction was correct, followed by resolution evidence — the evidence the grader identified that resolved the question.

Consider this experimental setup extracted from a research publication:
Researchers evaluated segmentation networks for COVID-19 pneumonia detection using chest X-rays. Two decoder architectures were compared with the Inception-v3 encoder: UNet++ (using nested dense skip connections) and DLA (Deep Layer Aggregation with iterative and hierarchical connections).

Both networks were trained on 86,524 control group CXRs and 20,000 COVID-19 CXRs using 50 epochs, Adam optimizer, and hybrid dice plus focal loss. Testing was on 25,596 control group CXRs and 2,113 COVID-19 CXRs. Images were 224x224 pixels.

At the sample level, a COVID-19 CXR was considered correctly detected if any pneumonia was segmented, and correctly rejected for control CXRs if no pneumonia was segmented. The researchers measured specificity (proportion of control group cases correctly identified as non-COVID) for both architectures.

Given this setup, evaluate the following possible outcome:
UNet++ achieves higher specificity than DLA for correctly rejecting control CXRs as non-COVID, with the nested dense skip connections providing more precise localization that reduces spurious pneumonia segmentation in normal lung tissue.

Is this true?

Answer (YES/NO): NO